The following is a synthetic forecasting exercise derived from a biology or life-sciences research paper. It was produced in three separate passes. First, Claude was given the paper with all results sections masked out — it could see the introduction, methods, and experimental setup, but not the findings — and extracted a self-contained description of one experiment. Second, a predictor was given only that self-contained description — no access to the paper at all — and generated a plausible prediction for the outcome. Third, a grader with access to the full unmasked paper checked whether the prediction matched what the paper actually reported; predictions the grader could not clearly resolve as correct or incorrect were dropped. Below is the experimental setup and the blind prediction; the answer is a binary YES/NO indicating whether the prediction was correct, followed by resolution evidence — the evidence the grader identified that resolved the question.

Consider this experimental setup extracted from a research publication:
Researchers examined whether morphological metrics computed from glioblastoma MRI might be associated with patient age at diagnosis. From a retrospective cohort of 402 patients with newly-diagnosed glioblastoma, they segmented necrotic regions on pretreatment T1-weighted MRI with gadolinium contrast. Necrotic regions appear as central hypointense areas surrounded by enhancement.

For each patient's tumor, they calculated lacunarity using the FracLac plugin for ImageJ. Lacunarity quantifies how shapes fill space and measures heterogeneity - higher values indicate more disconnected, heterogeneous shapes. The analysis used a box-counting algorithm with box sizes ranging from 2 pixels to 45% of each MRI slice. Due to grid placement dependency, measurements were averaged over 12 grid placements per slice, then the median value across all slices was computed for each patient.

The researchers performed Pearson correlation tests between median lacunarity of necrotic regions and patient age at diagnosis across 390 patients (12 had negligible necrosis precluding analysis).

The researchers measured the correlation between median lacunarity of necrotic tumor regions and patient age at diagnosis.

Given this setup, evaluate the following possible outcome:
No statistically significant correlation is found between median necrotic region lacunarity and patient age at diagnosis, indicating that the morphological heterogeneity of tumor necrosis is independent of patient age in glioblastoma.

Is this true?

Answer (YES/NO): YES